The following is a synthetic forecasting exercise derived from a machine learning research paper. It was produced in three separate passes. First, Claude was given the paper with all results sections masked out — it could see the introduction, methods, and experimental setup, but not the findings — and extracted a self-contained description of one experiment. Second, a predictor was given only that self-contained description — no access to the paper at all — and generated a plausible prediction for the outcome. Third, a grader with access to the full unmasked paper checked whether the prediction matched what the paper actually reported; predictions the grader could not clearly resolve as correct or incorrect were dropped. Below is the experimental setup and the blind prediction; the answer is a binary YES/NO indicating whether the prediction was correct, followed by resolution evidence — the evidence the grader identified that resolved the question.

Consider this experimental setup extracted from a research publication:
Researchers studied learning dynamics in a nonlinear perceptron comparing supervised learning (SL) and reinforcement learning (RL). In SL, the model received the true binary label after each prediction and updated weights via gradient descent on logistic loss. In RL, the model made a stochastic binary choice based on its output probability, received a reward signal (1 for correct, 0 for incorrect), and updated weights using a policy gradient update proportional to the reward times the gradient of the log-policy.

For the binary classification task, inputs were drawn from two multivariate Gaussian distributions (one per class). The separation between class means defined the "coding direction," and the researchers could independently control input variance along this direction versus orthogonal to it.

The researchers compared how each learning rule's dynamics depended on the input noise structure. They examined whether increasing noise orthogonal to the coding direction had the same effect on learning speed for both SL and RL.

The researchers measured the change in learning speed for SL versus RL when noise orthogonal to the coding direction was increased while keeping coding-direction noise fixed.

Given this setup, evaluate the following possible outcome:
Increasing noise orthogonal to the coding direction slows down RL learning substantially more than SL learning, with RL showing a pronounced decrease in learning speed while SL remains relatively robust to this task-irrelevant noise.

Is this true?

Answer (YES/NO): NO